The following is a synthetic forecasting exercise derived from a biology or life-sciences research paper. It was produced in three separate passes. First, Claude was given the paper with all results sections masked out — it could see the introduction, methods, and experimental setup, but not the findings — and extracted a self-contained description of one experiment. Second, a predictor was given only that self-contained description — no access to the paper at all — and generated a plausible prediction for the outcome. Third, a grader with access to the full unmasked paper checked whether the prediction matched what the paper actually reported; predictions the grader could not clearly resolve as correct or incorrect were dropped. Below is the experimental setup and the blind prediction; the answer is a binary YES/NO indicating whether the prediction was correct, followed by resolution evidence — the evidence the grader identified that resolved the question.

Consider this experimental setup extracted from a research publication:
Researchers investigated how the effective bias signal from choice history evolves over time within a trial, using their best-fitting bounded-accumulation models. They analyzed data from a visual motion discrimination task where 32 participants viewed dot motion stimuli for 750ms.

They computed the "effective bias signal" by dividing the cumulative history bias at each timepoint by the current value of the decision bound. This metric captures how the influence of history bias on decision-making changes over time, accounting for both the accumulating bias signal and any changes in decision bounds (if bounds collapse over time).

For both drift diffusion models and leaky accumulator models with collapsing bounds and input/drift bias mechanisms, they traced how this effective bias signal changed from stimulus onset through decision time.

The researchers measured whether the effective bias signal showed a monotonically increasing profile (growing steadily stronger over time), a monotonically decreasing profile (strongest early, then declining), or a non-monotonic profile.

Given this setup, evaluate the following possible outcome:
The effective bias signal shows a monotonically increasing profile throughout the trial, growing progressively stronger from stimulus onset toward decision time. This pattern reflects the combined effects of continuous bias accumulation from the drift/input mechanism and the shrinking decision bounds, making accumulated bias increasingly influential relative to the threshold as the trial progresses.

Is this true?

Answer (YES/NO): YES